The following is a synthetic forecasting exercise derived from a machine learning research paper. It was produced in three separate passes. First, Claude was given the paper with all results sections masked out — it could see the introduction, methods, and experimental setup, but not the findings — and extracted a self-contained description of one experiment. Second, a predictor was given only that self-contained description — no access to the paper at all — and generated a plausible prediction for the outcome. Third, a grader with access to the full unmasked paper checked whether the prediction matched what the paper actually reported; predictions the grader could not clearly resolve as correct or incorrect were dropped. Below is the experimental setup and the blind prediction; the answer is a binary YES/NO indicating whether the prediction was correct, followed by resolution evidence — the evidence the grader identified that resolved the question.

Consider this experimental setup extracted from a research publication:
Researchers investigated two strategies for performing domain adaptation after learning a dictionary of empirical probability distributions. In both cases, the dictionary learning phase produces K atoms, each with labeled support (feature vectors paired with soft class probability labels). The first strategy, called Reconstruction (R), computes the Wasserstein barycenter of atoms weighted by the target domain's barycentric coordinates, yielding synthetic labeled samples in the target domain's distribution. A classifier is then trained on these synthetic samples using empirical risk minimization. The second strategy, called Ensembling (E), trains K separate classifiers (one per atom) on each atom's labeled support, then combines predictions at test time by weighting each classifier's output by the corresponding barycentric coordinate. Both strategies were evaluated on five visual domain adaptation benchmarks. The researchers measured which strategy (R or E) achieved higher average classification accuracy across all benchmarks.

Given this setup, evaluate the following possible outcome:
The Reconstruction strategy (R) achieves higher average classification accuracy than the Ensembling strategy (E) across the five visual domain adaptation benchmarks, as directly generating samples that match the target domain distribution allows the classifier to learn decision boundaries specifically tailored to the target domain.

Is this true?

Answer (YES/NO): NO